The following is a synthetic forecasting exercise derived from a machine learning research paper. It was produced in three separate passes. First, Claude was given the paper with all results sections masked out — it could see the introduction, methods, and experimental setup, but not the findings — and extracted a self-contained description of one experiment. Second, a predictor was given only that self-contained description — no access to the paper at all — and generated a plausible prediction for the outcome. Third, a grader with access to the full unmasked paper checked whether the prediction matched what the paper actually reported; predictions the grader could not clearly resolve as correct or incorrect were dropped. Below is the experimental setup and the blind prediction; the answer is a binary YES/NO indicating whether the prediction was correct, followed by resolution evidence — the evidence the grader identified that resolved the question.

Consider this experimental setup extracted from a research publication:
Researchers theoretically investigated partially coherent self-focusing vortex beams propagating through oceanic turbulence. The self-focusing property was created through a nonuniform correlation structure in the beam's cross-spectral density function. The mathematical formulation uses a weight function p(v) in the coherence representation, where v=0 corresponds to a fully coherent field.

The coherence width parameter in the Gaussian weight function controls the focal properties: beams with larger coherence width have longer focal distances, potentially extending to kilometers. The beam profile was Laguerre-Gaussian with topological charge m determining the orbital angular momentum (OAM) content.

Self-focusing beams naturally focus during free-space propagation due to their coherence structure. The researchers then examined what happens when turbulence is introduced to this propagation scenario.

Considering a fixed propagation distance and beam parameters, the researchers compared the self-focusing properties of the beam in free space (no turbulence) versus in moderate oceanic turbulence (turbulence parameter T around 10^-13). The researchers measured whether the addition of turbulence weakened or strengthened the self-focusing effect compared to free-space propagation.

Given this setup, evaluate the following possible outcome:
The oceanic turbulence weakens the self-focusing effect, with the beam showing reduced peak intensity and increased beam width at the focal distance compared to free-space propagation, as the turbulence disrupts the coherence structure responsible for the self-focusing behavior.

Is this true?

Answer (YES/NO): NO